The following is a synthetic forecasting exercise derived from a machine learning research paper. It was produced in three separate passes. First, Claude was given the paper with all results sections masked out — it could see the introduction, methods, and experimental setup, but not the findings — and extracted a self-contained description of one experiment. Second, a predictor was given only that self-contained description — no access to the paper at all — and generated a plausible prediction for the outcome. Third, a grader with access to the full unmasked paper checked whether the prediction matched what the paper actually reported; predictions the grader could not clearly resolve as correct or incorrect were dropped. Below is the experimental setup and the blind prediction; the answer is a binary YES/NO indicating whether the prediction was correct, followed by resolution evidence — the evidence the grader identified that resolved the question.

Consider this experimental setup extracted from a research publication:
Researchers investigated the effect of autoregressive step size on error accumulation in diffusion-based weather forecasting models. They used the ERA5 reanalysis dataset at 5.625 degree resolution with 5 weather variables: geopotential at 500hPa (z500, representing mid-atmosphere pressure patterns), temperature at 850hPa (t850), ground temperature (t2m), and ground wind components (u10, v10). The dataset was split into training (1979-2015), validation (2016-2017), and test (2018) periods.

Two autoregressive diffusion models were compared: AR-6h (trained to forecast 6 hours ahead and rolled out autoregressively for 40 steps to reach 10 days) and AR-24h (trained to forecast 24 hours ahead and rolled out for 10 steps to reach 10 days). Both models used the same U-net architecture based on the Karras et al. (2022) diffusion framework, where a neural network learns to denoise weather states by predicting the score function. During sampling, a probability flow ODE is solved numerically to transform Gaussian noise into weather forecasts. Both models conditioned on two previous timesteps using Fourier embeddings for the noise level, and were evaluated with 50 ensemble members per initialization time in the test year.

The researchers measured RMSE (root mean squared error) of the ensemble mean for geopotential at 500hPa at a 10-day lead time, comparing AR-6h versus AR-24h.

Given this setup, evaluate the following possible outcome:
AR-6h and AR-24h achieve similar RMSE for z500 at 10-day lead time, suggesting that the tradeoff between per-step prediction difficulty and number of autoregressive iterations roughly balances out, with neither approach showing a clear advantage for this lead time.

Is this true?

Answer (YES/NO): NO